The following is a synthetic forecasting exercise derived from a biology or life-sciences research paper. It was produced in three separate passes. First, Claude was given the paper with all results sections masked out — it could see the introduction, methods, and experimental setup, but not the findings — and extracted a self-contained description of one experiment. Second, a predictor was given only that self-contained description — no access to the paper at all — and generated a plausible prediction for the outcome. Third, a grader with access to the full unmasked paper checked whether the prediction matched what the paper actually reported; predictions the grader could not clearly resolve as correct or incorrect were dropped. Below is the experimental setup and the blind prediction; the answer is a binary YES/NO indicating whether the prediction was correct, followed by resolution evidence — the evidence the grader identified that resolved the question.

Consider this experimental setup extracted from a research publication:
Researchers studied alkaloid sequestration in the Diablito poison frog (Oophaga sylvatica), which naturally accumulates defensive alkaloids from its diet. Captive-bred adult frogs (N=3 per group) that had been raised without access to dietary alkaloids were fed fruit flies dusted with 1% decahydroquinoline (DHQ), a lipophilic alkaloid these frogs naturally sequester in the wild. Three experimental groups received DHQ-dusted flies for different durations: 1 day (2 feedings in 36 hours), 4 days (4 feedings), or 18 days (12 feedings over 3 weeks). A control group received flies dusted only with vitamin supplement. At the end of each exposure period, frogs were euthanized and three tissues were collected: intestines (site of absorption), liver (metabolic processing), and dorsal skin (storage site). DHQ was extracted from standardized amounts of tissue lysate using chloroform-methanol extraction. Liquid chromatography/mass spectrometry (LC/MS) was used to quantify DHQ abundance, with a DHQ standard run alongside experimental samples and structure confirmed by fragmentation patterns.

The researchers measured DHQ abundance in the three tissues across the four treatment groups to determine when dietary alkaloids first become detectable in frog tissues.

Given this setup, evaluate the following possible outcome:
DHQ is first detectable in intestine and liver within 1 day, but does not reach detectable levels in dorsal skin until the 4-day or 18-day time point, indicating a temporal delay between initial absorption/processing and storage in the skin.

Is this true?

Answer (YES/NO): NO